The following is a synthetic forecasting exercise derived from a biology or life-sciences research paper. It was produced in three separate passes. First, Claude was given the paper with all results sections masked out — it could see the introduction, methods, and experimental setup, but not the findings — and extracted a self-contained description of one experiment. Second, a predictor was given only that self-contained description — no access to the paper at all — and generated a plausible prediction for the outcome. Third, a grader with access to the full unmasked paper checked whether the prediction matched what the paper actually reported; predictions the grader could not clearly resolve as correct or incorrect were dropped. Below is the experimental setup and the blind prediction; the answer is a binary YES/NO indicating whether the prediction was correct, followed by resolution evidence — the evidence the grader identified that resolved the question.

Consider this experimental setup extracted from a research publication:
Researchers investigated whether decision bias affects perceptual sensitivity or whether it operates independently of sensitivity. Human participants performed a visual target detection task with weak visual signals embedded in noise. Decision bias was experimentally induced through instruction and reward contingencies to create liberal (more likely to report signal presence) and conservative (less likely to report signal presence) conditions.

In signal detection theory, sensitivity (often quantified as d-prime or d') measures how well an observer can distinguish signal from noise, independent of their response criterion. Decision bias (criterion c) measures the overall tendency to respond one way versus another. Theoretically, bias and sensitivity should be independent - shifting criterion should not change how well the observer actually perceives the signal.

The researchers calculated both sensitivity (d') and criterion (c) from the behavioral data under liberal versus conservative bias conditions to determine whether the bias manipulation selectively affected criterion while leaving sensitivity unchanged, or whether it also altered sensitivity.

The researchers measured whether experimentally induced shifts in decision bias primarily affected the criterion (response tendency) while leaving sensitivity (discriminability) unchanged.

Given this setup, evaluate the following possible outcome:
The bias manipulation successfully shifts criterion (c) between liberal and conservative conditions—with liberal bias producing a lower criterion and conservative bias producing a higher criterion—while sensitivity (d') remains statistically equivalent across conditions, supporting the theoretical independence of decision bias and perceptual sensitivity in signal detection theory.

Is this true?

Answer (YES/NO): NO